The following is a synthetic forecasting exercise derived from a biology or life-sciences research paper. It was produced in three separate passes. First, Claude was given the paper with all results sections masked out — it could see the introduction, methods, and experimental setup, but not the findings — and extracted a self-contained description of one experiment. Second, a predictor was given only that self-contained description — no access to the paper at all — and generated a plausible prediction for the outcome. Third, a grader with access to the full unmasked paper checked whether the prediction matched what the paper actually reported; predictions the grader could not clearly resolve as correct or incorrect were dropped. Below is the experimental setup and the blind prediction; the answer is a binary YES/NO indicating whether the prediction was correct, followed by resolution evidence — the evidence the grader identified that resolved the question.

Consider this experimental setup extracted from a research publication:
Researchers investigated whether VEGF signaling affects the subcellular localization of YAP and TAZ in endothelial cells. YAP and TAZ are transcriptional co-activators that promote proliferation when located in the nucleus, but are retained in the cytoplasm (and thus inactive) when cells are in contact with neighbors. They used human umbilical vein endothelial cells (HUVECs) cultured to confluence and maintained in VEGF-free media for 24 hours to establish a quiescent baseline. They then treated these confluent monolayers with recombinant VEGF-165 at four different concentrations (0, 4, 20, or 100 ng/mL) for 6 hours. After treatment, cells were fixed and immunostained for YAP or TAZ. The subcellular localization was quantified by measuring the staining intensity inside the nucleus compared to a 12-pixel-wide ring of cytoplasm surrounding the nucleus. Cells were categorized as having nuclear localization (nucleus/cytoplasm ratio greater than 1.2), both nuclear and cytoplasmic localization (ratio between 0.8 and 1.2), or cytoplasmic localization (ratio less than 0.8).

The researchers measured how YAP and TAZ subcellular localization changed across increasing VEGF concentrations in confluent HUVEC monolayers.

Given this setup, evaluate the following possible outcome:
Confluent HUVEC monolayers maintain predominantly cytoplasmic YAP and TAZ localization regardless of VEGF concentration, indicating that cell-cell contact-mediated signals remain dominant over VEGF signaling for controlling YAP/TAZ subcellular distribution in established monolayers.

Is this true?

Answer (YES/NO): YES